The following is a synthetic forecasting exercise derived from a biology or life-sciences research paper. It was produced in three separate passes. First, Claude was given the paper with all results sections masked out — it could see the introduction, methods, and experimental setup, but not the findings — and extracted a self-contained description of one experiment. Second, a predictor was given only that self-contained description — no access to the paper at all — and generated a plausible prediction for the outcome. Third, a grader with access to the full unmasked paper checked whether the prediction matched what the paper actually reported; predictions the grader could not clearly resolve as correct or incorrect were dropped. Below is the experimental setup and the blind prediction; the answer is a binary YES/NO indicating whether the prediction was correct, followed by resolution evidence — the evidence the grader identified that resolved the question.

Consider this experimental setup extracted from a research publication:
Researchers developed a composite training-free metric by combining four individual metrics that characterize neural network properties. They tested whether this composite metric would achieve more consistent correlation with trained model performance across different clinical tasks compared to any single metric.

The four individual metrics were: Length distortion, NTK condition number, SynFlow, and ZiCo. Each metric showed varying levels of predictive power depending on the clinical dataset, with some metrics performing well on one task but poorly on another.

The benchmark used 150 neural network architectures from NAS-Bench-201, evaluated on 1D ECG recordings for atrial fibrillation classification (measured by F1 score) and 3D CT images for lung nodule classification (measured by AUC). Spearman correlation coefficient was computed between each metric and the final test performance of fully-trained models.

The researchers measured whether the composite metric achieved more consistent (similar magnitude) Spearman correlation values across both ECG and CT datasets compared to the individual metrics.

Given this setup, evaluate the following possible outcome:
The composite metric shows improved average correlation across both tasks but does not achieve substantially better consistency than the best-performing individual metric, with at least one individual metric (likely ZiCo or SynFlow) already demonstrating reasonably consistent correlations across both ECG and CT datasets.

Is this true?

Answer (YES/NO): NO